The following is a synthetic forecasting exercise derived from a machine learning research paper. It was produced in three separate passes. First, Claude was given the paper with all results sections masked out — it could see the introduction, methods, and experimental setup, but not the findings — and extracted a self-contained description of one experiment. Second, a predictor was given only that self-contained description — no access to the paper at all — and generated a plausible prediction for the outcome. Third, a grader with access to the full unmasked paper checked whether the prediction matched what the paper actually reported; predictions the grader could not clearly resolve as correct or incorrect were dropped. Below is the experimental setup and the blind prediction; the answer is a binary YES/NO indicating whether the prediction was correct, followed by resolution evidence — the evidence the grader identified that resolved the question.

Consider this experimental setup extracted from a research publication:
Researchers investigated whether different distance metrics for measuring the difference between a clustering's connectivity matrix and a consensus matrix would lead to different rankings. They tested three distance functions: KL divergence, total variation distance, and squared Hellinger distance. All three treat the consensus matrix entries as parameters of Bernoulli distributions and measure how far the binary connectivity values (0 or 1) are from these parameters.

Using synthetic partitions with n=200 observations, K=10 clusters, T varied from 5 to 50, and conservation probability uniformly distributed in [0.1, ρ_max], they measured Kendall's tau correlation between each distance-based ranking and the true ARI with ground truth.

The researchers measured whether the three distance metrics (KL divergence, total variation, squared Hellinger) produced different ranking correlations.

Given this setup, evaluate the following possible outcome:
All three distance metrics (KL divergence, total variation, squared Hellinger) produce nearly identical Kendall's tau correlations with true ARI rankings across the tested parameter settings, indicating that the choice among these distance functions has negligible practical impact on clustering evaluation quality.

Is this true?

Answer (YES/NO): YES